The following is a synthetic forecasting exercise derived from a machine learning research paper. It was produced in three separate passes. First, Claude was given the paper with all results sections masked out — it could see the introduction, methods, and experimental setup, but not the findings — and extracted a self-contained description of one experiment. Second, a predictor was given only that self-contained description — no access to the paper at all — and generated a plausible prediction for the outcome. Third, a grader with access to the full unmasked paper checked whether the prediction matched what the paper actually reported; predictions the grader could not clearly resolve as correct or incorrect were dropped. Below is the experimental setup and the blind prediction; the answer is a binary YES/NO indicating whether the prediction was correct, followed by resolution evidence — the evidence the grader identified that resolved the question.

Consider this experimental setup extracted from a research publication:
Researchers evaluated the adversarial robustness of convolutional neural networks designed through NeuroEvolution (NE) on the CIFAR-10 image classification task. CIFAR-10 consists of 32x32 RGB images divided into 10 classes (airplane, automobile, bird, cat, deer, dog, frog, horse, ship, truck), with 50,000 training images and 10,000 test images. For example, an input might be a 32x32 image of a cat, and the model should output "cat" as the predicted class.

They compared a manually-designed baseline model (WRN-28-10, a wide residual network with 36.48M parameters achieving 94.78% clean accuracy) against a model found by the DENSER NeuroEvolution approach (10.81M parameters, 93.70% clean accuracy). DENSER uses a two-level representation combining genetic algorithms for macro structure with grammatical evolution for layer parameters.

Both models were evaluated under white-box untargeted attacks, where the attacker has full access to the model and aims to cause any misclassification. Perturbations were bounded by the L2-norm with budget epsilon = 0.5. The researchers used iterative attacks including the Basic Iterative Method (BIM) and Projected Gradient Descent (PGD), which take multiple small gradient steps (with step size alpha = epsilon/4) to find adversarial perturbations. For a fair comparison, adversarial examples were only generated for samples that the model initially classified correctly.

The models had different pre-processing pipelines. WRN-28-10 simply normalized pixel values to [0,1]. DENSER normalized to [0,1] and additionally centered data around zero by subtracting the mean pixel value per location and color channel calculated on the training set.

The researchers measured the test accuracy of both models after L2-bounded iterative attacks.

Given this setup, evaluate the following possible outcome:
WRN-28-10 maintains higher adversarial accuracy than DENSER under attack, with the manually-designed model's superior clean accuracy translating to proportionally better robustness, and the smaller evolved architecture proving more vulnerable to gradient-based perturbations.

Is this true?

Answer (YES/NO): NO